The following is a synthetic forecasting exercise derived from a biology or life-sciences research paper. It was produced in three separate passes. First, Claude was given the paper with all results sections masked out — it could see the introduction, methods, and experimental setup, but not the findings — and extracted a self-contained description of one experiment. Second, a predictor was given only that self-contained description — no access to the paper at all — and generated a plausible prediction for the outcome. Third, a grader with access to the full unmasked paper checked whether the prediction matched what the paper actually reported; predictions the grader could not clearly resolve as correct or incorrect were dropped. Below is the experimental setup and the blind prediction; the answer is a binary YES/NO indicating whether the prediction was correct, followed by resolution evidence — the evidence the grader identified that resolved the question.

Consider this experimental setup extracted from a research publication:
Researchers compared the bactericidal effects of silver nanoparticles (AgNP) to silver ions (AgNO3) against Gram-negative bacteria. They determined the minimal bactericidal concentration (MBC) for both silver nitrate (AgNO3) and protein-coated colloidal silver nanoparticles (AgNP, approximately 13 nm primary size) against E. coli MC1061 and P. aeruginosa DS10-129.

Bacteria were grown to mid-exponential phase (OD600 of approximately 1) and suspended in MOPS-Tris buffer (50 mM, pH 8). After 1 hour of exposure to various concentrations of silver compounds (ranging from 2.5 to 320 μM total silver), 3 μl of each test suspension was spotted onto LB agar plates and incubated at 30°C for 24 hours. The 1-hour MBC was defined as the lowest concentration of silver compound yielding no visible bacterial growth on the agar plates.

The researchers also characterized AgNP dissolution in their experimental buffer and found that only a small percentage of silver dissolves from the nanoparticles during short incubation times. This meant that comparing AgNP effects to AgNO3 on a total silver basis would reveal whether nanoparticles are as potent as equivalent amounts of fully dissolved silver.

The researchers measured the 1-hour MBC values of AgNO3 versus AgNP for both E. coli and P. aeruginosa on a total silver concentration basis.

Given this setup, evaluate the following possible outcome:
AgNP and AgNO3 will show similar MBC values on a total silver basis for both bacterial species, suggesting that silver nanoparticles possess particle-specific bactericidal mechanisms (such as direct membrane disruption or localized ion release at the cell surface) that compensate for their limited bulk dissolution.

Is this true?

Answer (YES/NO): NO